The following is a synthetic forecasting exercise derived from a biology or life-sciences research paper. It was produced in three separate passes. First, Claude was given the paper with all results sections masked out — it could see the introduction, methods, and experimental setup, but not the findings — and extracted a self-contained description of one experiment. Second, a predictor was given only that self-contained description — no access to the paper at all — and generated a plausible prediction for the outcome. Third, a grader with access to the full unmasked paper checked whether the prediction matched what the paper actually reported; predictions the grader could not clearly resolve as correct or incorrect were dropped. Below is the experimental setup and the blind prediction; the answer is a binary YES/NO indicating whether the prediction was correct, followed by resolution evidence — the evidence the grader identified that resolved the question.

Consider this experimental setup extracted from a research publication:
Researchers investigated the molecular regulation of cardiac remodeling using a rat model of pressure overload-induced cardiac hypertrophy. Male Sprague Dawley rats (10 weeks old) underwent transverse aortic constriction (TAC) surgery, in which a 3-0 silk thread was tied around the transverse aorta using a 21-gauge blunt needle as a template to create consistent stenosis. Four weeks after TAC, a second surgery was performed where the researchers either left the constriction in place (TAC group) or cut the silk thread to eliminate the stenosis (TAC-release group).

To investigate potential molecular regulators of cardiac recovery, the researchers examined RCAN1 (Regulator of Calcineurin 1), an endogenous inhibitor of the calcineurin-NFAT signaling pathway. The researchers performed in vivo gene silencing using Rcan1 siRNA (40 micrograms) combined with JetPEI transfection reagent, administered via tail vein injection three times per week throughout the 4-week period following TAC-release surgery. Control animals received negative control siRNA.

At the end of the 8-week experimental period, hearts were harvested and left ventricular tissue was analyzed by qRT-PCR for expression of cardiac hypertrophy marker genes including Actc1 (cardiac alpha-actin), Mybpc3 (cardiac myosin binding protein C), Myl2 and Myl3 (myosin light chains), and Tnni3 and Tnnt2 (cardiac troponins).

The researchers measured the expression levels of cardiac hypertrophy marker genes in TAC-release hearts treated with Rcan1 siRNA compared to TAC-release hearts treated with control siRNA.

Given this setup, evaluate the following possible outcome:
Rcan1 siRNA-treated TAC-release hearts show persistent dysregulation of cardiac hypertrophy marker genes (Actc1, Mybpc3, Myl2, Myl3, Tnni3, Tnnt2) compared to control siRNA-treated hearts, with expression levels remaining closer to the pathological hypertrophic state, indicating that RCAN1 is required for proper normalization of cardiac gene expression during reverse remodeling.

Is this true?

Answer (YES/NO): YES